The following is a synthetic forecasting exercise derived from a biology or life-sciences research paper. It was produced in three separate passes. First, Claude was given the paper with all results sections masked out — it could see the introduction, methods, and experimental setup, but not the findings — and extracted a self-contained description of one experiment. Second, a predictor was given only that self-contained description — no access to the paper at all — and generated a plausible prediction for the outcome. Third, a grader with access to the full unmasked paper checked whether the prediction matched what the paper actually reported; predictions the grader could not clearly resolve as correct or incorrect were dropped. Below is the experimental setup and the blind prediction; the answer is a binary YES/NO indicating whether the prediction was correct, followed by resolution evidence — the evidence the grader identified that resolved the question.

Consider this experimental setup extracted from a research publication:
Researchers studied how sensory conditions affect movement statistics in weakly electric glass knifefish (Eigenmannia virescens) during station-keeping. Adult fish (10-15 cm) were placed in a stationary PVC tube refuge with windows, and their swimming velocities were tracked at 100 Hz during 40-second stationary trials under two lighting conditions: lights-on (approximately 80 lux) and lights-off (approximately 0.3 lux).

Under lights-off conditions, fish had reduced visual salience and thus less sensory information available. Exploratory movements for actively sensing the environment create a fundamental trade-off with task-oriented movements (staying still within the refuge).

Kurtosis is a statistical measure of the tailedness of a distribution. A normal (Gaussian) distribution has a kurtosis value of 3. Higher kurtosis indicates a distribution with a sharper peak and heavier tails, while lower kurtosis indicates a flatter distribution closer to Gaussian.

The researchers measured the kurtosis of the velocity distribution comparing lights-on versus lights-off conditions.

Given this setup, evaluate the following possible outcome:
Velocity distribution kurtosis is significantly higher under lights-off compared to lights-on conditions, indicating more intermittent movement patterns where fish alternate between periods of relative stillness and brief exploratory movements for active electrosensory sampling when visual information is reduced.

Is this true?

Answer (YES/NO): NO